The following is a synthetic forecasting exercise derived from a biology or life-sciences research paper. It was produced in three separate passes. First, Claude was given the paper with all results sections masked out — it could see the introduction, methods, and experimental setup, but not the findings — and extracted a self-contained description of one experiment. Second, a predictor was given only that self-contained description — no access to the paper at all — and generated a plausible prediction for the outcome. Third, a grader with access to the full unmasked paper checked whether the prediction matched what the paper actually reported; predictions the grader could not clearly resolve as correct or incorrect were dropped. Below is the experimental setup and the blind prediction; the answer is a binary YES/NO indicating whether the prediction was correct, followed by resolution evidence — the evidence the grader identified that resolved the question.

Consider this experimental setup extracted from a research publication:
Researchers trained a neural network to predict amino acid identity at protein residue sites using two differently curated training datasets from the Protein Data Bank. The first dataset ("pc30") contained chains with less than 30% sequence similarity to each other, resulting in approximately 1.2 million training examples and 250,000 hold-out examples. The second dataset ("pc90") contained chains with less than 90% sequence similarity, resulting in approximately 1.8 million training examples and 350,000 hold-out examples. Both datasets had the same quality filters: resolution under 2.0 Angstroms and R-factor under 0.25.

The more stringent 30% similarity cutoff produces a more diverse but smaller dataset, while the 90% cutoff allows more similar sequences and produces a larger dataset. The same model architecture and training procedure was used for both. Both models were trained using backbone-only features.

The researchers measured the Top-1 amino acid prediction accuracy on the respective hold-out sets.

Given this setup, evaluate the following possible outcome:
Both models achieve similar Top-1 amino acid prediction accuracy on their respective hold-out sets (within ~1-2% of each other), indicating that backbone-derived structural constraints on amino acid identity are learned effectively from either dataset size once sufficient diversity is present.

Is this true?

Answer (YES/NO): NO